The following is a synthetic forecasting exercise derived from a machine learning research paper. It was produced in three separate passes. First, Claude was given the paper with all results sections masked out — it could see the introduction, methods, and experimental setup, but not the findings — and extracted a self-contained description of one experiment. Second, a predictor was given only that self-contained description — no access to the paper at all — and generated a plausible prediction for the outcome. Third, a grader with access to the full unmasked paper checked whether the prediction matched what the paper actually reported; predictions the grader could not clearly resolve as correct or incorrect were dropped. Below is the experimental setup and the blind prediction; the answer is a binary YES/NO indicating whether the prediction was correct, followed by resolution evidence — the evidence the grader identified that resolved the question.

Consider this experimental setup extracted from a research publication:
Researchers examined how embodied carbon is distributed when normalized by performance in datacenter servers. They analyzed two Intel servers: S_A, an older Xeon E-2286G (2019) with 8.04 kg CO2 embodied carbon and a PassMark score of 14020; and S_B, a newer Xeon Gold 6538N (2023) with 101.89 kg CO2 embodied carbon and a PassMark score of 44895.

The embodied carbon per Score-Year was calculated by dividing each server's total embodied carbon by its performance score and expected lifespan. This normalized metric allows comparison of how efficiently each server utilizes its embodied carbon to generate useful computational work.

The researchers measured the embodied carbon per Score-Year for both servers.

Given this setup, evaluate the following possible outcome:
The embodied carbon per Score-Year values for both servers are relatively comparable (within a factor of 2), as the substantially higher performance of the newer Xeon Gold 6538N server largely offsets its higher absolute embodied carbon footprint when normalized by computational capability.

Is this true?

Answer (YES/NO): NO